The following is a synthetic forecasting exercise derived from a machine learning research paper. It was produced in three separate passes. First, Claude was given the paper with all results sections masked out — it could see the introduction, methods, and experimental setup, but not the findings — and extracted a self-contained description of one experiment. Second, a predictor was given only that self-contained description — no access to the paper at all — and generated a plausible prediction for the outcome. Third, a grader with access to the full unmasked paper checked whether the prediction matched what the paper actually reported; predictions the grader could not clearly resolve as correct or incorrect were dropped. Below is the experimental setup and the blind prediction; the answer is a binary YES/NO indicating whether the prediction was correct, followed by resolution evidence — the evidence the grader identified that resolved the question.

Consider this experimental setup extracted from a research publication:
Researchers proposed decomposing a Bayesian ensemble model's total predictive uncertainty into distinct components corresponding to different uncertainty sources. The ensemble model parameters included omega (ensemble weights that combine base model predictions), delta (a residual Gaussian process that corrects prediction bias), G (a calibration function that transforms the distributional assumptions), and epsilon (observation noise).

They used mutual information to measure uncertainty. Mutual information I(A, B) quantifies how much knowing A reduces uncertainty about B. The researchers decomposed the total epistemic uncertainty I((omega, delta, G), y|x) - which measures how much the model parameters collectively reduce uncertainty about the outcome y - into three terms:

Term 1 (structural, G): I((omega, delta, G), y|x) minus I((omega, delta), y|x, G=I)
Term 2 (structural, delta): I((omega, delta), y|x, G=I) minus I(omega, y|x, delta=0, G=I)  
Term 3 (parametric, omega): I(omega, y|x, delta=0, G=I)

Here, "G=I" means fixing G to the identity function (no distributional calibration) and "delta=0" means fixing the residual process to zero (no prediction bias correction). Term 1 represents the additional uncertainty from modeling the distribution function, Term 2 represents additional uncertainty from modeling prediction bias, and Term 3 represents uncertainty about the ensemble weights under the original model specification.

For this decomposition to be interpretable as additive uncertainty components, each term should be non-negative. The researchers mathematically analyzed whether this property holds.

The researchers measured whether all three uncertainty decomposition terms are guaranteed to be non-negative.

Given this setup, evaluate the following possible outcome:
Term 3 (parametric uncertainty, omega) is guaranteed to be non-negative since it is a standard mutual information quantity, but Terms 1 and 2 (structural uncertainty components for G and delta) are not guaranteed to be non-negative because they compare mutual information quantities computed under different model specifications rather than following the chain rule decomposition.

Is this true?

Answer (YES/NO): NO